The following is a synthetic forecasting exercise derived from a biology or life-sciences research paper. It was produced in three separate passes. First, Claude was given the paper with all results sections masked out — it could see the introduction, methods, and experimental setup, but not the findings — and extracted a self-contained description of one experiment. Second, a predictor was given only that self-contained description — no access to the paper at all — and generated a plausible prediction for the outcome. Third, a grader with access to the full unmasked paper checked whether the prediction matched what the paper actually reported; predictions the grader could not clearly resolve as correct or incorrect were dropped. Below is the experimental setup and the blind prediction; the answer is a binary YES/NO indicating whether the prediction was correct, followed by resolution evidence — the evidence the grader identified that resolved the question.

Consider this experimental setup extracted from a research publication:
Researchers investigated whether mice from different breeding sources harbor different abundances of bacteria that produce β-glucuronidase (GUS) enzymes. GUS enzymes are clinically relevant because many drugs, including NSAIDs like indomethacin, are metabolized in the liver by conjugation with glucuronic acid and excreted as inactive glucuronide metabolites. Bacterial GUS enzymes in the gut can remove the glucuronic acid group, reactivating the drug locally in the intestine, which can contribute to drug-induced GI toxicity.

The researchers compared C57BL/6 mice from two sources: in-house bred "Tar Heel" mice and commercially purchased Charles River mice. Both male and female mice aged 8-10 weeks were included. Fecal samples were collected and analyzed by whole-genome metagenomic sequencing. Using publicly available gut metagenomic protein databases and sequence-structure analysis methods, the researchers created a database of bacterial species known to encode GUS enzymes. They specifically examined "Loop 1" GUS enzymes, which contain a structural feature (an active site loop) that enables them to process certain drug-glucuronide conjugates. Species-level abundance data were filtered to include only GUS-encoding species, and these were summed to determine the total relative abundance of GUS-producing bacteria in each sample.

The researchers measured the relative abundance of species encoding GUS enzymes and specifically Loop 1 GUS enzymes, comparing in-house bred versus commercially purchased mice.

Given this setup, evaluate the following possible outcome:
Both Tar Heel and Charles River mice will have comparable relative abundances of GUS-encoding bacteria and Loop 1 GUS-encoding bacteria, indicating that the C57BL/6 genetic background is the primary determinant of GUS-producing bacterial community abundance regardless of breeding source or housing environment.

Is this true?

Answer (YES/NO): NO